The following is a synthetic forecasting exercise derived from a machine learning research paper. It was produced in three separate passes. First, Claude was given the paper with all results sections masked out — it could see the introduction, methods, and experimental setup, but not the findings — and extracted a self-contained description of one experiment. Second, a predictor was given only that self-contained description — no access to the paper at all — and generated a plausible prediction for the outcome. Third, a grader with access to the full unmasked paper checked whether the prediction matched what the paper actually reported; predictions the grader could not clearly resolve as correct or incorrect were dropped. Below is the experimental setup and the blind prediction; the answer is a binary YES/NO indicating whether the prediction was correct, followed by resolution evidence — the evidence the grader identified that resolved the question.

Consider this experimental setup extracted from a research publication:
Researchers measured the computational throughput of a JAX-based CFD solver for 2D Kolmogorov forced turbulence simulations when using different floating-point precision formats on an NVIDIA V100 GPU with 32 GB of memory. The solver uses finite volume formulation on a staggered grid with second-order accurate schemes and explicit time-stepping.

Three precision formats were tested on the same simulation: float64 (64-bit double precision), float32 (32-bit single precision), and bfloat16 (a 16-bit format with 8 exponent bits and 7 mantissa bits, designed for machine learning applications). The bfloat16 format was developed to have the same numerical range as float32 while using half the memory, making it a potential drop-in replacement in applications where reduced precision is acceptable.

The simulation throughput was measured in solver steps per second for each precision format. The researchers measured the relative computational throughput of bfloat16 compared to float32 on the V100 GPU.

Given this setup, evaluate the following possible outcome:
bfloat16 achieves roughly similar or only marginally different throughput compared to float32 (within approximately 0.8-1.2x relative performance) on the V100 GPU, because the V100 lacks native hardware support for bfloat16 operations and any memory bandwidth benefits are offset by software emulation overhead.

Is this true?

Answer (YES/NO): NO